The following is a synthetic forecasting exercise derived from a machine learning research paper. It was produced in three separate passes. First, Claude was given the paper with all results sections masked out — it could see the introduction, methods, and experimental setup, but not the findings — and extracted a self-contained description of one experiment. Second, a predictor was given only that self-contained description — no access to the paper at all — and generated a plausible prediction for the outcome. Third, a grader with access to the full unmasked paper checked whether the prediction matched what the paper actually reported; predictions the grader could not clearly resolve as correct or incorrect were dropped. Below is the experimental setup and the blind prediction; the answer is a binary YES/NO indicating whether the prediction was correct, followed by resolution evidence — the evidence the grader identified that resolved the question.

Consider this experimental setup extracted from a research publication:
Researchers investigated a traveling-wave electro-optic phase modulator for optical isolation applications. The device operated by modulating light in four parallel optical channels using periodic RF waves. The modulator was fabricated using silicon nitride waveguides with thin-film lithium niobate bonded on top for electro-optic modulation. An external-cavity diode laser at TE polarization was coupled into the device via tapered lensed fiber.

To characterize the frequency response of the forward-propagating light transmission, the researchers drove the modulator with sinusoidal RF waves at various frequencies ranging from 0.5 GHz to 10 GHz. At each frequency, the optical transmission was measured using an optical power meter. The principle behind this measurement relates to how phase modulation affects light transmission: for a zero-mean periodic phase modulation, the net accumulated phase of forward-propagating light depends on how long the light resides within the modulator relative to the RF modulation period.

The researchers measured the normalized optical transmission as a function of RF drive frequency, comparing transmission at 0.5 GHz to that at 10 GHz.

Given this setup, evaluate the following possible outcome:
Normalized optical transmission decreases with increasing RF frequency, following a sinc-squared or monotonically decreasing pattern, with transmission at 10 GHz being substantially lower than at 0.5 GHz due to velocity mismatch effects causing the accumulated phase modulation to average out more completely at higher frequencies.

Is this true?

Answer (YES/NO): NO